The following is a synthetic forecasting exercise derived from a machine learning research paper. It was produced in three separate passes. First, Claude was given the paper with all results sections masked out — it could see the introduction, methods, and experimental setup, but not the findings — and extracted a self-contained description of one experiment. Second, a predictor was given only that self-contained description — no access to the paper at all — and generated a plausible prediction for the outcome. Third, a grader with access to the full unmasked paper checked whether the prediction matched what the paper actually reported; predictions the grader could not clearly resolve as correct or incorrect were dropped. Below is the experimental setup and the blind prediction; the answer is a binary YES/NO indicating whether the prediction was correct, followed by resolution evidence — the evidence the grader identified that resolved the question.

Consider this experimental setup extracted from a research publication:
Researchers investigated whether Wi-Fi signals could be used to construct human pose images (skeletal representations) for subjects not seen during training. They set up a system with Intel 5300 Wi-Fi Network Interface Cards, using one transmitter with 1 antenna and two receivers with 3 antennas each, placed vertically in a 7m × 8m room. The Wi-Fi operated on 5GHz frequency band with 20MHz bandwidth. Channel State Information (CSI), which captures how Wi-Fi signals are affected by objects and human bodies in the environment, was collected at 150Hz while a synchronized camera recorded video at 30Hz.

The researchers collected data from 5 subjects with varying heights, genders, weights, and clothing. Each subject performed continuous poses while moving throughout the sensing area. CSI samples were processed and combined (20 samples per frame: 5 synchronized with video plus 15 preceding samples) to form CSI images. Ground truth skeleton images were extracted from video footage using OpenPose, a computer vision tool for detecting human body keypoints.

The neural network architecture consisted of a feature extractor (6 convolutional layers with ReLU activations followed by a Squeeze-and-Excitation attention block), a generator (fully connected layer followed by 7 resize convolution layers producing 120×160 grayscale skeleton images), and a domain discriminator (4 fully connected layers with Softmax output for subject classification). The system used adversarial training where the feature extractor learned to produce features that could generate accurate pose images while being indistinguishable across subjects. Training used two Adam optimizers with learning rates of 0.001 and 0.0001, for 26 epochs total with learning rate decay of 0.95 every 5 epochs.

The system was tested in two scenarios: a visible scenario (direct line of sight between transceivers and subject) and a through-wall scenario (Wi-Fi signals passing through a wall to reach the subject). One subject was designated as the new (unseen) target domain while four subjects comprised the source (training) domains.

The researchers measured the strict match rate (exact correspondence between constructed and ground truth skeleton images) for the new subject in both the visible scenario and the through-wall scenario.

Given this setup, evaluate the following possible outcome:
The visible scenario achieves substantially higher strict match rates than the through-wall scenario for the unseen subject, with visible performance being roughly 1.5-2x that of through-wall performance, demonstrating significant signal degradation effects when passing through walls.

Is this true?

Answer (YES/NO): NO